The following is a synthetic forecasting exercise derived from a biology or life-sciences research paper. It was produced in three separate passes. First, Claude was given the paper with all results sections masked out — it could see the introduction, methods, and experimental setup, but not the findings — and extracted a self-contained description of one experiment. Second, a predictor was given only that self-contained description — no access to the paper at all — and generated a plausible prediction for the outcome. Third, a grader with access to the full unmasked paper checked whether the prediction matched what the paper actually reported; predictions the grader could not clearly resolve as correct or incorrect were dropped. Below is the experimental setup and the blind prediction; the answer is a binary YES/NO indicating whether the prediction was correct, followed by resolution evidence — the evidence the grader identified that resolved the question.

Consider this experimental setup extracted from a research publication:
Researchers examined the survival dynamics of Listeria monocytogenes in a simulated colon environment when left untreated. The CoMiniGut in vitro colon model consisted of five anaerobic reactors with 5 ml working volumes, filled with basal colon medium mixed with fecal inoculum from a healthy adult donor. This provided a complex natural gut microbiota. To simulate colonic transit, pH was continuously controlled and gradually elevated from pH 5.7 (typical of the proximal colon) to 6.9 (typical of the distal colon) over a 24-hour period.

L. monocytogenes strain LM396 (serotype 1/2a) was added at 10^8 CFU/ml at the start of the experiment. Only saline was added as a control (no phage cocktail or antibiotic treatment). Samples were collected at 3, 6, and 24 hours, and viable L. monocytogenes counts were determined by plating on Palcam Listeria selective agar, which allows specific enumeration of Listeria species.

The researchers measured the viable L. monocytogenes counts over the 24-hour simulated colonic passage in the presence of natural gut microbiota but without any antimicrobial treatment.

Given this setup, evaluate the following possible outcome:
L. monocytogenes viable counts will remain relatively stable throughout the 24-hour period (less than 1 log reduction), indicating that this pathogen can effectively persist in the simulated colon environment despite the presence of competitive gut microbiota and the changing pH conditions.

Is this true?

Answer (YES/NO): YES